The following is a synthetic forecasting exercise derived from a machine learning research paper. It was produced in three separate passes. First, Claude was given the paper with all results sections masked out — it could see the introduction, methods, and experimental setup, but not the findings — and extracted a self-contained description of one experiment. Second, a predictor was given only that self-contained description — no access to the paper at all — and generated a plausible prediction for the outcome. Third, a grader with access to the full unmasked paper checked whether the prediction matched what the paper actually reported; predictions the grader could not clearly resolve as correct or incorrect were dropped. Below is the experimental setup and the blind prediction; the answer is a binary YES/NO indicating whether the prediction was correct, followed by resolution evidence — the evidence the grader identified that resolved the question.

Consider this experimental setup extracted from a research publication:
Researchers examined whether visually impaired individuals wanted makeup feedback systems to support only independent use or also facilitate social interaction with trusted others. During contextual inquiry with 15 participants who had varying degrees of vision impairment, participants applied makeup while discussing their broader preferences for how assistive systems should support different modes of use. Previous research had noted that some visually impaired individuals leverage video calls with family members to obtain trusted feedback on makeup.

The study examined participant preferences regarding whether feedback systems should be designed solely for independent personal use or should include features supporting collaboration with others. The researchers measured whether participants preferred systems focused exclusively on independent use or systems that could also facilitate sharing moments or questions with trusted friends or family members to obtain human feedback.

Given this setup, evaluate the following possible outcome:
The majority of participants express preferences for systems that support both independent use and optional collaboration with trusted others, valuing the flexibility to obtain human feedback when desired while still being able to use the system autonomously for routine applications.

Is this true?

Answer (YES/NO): YES